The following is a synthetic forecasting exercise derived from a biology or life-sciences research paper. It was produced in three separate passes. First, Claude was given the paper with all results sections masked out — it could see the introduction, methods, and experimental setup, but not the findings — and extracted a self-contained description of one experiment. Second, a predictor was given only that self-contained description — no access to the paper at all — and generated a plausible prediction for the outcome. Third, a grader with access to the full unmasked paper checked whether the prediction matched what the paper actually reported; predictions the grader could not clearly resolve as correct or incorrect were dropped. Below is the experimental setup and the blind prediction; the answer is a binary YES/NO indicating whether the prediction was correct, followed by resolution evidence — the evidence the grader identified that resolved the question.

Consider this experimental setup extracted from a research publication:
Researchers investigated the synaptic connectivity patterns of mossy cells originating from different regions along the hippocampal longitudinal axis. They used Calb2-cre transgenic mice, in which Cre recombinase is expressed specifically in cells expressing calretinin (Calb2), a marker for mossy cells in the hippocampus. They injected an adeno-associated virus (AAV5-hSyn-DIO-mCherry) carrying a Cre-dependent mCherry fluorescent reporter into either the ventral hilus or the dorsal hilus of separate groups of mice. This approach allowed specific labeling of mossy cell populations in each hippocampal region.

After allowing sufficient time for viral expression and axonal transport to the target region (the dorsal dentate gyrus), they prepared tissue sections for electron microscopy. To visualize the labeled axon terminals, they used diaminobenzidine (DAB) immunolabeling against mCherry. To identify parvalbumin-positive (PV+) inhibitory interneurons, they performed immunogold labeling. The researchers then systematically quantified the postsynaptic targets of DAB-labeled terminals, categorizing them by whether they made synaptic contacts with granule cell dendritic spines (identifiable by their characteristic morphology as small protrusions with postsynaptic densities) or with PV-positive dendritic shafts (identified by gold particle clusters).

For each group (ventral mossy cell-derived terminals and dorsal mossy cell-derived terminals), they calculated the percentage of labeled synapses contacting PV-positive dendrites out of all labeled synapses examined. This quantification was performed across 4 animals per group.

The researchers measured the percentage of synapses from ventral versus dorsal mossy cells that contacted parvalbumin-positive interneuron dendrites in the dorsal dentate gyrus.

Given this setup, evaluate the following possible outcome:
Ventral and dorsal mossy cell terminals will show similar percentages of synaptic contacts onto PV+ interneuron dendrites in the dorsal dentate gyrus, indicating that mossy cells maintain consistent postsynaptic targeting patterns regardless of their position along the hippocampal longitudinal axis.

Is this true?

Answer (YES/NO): NO